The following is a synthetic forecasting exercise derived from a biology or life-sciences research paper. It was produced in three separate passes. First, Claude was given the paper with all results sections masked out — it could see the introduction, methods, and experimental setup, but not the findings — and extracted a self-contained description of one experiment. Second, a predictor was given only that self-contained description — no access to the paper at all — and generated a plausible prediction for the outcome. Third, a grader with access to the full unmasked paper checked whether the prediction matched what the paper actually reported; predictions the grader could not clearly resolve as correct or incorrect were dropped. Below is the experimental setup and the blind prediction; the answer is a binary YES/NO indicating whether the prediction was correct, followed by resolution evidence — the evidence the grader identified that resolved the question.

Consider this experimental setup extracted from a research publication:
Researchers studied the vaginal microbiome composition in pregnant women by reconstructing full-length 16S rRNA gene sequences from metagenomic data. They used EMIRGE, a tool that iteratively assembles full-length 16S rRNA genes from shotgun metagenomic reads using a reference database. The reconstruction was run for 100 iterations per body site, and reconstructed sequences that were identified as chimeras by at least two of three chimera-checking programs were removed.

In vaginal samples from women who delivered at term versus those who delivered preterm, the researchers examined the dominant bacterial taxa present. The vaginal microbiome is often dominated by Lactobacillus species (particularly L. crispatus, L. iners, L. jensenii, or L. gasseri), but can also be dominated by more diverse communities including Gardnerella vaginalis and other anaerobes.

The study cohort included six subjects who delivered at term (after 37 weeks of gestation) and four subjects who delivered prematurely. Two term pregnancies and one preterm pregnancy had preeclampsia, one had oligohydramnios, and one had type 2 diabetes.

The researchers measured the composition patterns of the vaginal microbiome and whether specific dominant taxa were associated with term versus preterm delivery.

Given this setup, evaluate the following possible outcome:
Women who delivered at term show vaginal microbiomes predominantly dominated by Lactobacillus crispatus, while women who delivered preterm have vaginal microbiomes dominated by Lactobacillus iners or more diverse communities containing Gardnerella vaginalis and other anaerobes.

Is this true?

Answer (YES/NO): NO